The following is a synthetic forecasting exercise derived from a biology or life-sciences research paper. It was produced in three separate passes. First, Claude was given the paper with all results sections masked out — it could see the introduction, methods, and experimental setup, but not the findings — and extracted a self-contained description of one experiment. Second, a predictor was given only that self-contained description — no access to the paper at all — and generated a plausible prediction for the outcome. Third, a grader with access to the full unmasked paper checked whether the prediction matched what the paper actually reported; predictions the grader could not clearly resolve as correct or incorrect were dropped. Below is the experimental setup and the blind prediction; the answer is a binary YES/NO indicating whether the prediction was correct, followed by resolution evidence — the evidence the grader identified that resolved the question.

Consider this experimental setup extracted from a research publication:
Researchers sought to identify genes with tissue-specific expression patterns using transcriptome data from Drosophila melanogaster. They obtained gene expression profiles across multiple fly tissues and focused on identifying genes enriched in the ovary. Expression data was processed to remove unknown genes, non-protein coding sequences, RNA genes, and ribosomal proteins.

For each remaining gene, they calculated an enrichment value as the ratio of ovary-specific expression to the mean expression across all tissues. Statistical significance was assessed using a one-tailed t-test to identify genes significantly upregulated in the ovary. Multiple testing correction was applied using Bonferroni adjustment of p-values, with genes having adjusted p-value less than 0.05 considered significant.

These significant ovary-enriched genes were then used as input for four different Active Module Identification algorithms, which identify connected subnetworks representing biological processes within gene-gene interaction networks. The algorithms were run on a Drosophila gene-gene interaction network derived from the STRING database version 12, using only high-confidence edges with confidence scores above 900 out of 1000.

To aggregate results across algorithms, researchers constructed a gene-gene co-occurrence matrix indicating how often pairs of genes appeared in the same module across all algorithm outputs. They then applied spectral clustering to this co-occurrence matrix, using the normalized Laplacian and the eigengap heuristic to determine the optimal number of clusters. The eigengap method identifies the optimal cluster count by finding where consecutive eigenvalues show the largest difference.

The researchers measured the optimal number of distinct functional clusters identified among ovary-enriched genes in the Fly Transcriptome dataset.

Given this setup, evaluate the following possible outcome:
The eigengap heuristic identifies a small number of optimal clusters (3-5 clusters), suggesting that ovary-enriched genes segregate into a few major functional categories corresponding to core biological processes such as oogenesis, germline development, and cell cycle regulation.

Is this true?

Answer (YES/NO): NO